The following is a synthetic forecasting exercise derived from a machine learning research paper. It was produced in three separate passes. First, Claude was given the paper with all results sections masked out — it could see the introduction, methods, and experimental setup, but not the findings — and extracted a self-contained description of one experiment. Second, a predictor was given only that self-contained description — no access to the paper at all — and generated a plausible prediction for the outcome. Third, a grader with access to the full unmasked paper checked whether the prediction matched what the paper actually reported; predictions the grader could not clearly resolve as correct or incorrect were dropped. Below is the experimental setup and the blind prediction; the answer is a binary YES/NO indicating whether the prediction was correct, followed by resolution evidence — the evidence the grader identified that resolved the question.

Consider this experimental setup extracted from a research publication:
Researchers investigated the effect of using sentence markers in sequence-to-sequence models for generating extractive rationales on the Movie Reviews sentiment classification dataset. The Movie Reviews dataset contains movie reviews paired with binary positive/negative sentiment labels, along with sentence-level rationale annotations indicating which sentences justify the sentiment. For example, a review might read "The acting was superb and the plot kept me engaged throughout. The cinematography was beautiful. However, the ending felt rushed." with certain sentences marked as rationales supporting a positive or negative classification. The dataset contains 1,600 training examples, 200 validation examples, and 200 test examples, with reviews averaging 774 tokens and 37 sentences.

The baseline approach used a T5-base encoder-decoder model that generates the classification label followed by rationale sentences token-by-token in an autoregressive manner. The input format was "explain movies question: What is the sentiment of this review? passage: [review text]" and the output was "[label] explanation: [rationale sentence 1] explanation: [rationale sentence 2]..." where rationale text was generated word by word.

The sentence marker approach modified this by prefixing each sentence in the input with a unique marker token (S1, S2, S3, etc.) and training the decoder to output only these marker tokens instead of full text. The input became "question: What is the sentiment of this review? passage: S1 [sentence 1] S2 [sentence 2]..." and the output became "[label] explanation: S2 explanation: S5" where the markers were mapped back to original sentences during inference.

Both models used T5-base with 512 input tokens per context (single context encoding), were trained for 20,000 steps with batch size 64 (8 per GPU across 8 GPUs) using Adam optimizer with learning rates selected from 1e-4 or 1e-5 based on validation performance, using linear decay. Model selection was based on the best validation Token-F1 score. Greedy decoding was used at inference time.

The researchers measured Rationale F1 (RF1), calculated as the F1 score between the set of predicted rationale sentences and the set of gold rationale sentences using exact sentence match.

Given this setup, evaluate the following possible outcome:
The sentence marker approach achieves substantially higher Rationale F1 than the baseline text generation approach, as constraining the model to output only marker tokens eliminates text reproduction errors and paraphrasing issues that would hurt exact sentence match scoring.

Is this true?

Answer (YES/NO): YES